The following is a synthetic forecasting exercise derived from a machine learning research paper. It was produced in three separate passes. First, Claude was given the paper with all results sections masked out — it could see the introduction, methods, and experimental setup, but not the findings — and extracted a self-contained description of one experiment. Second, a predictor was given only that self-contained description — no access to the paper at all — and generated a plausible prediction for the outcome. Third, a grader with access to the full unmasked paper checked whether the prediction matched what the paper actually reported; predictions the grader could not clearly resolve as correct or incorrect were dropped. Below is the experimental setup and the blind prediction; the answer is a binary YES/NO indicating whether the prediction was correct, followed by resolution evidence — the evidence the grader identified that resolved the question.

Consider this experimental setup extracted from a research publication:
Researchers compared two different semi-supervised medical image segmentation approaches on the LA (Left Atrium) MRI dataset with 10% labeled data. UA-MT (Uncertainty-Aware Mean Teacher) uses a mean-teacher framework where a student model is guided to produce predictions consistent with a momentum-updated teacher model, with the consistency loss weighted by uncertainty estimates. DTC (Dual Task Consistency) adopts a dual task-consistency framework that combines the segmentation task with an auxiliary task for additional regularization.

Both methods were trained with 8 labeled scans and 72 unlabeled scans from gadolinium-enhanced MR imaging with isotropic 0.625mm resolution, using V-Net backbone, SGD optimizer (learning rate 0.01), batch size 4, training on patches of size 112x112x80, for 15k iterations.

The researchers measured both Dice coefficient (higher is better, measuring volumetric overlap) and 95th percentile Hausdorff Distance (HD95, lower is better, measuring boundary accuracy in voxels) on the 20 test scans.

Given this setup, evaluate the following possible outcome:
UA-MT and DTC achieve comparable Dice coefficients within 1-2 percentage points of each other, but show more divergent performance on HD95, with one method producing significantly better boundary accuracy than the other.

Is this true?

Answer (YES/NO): YES